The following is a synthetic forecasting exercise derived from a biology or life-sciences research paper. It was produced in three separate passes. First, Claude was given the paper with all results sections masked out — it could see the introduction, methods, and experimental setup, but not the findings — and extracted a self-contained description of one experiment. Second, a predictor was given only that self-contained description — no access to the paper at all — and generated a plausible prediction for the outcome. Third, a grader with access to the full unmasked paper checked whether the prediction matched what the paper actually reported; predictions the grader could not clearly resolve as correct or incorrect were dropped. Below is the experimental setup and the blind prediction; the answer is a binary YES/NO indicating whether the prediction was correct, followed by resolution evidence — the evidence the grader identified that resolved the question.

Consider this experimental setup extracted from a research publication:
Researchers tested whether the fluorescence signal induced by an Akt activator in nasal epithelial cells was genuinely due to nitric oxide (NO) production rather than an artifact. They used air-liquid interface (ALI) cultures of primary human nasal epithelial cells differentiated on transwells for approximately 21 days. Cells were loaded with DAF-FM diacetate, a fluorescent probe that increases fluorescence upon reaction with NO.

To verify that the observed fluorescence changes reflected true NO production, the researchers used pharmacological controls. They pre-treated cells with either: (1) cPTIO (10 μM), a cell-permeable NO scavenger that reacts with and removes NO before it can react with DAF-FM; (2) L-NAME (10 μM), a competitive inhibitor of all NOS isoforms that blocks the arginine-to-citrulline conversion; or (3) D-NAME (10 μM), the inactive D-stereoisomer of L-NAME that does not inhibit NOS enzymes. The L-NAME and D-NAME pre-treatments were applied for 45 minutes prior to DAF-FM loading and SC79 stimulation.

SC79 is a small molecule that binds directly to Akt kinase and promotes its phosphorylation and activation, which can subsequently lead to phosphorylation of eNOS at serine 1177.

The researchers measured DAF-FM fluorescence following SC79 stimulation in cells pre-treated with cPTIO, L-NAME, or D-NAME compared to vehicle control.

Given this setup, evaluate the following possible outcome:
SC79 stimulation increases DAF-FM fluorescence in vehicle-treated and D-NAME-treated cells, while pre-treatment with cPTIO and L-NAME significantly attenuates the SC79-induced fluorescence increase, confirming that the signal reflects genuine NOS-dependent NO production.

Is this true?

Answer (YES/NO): YES